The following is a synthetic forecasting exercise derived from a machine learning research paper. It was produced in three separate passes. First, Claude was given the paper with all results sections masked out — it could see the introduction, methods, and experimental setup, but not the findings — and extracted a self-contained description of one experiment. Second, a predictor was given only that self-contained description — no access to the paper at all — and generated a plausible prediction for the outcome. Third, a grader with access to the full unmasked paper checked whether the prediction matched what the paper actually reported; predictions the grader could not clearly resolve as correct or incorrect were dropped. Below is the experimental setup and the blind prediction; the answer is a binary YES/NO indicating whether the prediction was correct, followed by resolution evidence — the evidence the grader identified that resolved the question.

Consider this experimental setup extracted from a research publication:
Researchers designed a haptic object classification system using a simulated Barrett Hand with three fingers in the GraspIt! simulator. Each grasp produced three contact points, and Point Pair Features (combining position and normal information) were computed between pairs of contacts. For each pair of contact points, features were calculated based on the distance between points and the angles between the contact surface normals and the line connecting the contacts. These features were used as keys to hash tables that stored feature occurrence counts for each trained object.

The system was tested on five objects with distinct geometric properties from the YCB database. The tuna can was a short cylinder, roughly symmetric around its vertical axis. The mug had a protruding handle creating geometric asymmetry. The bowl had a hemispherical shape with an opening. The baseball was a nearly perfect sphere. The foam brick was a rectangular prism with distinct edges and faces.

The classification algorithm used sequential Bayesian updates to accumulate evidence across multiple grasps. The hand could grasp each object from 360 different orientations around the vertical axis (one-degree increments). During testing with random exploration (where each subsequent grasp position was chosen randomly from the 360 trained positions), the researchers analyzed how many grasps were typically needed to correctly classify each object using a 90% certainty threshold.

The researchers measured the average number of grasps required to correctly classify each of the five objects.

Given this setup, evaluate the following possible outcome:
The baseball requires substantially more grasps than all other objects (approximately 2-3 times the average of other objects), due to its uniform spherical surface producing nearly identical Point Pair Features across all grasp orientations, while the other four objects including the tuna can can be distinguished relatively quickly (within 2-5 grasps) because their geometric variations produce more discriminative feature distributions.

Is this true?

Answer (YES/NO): NO